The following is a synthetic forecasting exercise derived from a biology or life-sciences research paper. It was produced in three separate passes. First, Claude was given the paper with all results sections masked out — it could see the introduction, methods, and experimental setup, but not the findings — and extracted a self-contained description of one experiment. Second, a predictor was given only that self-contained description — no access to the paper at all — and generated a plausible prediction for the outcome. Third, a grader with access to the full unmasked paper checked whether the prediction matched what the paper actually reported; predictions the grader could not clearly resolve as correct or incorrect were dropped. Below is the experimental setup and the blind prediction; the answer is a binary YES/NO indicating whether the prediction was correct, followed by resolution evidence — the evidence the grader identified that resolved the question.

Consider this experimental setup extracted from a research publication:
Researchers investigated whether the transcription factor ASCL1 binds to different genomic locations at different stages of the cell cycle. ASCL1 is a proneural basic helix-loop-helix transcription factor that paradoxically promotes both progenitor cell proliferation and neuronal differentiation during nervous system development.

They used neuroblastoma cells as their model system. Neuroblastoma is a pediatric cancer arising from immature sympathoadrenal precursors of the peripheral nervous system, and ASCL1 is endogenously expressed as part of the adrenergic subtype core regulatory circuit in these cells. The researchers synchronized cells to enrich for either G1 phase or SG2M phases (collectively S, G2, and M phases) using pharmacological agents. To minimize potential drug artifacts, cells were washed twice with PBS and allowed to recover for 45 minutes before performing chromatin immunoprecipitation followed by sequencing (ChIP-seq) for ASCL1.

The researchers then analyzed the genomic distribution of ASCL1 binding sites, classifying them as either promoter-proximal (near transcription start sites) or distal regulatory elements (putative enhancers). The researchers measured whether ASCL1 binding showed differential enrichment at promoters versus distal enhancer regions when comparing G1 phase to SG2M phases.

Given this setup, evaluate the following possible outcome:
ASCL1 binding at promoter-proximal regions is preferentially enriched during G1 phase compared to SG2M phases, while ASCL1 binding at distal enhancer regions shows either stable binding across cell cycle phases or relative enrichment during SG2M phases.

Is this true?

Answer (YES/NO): NO